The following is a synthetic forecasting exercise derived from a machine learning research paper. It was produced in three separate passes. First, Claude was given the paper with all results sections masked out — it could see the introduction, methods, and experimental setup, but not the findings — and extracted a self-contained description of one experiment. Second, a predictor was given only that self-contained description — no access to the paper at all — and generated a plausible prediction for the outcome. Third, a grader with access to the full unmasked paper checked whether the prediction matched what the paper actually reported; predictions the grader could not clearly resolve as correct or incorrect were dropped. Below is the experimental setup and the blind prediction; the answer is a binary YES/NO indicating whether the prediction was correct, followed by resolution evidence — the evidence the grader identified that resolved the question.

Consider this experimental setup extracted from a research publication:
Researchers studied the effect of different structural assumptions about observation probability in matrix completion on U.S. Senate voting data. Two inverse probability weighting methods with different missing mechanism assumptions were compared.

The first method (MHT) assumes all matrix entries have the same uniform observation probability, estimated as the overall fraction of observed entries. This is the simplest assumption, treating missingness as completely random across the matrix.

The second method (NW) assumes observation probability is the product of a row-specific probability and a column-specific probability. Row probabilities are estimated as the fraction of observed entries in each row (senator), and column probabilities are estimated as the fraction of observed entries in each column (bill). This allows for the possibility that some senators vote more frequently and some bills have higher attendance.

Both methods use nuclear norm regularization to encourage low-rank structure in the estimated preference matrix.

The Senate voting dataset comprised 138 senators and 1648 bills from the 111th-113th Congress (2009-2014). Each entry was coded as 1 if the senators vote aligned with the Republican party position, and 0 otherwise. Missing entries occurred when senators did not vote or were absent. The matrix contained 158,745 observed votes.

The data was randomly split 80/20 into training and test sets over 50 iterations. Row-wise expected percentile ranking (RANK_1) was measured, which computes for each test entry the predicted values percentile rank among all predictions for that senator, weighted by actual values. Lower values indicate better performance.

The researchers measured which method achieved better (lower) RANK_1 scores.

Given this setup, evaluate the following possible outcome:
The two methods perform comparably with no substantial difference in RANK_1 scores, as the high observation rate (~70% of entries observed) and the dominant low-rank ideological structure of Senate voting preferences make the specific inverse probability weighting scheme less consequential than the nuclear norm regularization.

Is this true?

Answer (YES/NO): NO